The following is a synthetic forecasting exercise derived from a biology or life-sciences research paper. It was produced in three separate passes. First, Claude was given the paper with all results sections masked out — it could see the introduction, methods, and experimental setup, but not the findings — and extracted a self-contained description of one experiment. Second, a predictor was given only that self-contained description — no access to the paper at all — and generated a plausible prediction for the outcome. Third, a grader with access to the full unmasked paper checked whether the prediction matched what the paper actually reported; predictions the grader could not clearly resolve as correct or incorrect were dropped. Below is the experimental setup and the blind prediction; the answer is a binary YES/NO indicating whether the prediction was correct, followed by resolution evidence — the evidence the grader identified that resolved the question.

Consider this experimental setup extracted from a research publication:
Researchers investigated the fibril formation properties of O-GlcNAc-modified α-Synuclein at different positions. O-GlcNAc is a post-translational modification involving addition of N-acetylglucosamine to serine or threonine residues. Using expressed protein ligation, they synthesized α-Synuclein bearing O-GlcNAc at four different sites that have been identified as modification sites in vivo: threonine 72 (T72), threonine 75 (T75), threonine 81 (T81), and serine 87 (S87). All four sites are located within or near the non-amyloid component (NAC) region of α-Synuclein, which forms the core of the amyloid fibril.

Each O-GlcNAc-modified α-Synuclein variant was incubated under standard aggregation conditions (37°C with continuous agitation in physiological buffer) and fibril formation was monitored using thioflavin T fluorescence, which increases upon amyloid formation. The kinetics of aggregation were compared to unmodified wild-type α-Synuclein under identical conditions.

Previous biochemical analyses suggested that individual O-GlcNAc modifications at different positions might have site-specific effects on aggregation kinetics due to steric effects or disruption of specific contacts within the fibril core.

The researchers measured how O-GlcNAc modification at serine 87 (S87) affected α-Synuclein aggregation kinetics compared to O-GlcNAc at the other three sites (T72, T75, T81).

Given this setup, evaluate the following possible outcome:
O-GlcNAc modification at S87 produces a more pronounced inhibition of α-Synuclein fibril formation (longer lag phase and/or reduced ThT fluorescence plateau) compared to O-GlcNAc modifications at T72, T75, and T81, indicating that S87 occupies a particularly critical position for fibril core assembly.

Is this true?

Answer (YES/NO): NO